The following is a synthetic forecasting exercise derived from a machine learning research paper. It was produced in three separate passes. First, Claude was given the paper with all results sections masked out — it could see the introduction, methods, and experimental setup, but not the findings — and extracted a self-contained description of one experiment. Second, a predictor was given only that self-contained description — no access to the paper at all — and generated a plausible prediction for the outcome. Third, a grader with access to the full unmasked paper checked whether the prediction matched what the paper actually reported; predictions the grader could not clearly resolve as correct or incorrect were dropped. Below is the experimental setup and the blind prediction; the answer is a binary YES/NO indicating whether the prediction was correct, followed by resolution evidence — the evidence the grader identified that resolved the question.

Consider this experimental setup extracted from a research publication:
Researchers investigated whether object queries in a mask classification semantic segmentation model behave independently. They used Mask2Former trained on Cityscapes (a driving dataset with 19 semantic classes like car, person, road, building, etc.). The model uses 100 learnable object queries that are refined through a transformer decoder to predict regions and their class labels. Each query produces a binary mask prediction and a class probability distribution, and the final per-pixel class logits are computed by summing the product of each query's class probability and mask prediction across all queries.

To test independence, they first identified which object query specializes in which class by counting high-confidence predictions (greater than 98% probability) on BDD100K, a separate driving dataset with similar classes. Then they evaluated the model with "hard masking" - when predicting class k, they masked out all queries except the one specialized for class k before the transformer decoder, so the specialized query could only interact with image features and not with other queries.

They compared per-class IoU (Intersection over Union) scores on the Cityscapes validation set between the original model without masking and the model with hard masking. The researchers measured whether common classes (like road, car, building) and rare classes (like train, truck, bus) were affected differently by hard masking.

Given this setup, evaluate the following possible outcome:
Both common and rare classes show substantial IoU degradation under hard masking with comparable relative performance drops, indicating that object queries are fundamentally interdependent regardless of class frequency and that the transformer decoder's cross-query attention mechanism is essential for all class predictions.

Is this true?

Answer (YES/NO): NO